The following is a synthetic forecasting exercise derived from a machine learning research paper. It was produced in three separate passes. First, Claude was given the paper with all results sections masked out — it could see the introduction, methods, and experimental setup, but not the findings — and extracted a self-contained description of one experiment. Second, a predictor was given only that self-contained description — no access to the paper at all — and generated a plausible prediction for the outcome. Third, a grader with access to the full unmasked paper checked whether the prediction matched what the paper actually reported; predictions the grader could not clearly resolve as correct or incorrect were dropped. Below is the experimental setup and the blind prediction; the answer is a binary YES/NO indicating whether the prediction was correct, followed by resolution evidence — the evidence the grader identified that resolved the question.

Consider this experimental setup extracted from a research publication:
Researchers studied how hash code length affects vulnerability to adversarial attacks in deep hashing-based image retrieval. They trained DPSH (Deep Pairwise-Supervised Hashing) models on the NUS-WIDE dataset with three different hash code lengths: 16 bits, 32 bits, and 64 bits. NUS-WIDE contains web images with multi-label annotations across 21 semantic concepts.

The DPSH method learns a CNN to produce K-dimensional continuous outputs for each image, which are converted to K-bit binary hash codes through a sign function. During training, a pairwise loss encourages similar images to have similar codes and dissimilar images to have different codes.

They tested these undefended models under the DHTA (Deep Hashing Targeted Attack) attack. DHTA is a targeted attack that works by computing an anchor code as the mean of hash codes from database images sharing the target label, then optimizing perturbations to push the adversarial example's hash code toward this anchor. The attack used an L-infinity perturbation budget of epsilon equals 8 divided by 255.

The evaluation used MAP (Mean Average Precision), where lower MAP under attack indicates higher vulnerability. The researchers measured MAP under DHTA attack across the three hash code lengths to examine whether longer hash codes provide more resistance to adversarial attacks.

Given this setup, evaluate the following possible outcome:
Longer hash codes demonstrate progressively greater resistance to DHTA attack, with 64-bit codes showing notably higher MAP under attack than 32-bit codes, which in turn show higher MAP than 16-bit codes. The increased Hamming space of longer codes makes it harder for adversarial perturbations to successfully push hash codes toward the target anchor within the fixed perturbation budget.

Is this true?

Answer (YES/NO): NO